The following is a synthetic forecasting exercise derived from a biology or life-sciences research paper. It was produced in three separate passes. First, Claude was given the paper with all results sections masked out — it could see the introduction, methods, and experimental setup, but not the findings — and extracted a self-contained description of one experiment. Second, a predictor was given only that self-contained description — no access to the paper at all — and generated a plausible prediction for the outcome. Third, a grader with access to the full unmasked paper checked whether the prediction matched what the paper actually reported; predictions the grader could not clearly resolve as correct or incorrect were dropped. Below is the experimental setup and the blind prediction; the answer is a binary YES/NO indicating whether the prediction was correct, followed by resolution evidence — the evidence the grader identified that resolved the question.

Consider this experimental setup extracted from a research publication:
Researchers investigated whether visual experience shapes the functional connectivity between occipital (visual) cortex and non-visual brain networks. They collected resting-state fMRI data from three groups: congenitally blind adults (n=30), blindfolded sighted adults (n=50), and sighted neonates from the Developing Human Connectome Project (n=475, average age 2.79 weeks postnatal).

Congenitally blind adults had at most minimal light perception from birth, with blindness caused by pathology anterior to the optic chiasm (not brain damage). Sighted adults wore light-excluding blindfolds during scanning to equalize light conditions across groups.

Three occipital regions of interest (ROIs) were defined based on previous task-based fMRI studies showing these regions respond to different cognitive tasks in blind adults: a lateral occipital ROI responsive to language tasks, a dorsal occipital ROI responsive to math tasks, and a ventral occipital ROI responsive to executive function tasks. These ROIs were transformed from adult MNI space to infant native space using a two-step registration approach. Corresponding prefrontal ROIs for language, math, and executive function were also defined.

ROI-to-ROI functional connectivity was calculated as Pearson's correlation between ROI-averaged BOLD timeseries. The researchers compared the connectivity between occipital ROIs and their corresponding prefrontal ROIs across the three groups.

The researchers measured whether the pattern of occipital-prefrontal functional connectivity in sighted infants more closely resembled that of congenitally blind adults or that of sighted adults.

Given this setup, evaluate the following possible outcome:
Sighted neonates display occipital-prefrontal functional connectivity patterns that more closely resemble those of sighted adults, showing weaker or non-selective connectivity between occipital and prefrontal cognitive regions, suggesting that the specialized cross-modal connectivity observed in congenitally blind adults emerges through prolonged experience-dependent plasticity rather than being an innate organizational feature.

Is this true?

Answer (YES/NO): NO